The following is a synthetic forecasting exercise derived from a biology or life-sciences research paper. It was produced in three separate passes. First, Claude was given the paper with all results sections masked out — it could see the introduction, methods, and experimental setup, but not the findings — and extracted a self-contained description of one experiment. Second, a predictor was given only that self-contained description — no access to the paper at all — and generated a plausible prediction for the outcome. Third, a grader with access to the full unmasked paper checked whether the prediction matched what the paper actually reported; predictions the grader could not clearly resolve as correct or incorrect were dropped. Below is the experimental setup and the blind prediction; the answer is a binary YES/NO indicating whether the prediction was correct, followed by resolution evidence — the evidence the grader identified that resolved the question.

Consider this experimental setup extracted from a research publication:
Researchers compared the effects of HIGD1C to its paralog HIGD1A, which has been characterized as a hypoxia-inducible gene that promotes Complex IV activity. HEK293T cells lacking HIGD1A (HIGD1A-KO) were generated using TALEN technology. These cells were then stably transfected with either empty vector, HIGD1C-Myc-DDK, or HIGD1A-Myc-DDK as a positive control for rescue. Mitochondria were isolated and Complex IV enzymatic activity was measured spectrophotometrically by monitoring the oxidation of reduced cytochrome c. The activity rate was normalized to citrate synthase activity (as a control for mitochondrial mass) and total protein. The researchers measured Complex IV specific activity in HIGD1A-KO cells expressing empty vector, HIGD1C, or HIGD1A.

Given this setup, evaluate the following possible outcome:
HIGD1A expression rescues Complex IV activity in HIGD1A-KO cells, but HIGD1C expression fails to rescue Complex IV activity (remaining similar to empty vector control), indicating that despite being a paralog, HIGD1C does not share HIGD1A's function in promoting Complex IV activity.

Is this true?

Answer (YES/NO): NO